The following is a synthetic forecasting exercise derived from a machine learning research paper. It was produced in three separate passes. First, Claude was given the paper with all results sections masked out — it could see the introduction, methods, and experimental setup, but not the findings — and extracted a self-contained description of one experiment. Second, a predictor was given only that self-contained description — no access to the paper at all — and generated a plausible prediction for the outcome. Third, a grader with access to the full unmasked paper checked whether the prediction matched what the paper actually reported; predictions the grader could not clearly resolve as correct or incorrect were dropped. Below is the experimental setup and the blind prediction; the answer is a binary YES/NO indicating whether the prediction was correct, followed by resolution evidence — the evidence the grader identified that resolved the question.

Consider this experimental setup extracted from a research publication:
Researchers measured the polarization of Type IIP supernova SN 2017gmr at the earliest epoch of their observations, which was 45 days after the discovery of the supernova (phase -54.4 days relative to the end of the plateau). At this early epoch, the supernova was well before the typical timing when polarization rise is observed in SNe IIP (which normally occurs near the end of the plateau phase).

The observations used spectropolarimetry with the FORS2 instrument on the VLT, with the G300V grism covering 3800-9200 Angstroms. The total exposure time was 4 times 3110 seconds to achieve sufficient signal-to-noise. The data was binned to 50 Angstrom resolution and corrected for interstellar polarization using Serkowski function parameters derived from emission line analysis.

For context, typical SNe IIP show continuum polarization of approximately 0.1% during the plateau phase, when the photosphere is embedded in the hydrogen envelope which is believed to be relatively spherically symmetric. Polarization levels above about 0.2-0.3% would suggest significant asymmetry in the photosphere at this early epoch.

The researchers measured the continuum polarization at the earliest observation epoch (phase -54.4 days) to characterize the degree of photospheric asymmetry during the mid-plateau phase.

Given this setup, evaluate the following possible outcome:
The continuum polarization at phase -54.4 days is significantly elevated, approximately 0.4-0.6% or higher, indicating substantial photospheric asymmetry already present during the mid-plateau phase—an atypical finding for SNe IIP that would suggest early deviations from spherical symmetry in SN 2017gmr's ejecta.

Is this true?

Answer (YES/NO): NO